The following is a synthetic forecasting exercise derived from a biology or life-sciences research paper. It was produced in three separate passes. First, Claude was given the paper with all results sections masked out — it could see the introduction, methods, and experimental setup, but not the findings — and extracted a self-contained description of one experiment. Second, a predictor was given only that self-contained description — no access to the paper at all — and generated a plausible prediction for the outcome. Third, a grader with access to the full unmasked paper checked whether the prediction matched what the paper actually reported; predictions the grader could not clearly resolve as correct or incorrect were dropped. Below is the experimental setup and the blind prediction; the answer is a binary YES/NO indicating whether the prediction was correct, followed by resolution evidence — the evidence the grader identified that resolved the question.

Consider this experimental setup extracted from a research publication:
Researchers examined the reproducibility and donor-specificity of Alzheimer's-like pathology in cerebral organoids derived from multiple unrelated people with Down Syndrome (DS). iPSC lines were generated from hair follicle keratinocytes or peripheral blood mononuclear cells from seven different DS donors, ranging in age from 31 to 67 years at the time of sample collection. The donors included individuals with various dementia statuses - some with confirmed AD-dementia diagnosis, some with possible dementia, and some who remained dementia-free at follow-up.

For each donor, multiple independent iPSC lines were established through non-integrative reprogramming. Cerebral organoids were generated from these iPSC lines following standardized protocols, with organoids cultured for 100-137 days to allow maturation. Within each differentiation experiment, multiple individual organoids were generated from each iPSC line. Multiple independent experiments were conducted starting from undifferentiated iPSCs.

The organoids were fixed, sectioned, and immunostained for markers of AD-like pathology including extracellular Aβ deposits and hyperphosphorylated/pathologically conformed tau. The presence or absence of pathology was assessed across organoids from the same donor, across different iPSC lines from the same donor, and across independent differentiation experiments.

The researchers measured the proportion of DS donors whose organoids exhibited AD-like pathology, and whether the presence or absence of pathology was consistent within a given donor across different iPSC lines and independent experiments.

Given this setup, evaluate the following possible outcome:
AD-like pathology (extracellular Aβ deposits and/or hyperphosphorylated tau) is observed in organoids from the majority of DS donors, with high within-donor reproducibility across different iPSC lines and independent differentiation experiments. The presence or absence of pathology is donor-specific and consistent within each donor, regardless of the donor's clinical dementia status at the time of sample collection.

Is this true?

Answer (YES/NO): NO